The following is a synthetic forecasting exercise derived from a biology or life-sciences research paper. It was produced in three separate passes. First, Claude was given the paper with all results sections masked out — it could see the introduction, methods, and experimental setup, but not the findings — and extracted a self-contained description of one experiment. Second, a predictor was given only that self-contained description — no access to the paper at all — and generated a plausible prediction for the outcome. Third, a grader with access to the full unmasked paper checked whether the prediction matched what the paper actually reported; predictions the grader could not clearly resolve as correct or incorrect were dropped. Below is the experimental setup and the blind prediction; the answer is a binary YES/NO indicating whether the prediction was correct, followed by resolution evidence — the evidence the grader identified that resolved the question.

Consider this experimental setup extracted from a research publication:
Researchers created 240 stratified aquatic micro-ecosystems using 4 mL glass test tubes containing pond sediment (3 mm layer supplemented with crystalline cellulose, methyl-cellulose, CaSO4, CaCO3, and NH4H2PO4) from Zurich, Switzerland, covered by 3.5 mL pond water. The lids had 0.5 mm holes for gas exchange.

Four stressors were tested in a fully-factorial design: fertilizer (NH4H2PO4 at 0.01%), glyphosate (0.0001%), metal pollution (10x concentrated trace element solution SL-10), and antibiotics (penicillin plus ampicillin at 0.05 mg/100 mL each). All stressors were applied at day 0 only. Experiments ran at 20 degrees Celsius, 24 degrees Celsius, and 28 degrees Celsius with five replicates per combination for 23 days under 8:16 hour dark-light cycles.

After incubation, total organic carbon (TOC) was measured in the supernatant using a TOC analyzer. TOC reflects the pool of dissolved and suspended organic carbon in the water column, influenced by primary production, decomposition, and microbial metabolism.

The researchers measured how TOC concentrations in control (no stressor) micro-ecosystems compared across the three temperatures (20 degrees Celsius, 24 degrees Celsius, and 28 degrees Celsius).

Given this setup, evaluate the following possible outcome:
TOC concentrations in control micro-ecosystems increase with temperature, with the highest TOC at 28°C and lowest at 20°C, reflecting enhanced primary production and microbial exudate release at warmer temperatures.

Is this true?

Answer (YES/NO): NO